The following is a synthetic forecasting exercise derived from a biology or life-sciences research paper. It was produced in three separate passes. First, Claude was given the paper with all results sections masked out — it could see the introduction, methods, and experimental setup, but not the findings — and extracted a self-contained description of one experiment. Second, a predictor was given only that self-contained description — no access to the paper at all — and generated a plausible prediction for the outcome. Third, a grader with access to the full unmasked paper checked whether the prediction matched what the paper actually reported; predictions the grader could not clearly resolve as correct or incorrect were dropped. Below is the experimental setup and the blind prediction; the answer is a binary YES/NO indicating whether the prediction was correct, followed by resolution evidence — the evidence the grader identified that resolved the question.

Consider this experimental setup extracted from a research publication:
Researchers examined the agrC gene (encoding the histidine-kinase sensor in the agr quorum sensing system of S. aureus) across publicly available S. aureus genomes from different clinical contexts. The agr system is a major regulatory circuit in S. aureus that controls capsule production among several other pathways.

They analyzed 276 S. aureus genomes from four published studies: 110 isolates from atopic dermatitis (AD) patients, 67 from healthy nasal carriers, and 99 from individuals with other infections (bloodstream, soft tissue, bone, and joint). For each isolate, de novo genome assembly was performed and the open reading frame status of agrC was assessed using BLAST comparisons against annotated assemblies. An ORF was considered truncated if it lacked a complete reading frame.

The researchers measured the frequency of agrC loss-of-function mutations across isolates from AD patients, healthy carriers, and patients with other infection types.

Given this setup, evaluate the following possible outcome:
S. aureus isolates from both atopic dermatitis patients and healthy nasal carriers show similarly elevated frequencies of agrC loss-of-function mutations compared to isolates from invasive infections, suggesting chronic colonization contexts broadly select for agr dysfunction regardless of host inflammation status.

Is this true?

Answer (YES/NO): NO